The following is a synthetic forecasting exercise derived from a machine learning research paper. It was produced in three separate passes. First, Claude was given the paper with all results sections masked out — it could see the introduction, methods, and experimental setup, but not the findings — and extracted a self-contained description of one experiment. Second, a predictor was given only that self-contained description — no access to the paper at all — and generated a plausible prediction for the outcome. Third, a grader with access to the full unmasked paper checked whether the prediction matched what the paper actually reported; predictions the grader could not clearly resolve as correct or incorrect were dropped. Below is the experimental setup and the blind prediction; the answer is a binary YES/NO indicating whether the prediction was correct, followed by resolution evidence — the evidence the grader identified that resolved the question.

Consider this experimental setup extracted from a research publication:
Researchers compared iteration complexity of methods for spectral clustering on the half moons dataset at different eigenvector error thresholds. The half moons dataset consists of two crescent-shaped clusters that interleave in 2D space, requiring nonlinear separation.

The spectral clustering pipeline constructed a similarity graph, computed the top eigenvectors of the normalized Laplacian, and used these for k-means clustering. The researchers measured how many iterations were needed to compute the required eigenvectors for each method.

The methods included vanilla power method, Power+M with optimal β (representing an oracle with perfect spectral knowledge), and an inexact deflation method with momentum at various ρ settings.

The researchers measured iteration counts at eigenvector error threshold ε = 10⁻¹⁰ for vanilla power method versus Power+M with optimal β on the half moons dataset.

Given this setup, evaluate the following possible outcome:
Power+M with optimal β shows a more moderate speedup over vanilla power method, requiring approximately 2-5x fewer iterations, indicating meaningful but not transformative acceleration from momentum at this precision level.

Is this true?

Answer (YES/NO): NO